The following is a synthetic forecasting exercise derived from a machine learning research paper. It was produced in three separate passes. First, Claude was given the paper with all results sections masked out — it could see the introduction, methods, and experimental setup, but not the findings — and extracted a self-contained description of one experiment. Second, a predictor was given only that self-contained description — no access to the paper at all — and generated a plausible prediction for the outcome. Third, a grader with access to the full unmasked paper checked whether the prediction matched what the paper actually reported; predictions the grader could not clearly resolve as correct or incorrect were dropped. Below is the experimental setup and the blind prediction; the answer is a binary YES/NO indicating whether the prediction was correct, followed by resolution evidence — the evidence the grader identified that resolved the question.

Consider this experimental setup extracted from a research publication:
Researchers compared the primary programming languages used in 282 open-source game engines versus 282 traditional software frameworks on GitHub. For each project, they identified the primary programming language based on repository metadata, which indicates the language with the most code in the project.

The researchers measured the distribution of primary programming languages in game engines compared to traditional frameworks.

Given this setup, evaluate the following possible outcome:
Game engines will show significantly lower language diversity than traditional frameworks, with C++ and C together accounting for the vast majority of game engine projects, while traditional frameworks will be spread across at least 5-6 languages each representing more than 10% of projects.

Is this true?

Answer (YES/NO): NO